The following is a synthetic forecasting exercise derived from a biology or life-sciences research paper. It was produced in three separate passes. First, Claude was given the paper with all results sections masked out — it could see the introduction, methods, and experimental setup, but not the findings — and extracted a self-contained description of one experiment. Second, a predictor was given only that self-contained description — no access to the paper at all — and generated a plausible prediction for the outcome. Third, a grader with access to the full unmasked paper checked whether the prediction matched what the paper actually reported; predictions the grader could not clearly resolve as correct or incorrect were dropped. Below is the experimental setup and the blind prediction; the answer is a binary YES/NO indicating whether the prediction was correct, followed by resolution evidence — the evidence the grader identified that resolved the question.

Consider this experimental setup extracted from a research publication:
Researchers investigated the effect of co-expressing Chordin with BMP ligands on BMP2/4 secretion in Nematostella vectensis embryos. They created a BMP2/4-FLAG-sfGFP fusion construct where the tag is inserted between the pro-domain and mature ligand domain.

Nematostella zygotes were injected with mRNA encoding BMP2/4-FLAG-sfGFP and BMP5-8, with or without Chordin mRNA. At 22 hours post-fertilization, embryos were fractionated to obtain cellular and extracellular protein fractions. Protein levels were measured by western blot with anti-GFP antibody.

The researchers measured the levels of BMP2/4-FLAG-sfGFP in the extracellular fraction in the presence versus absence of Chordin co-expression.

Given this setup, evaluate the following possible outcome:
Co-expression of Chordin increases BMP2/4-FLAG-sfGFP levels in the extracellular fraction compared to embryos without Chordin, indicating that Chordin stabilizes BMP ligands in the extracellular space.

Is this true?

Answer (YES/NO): NO